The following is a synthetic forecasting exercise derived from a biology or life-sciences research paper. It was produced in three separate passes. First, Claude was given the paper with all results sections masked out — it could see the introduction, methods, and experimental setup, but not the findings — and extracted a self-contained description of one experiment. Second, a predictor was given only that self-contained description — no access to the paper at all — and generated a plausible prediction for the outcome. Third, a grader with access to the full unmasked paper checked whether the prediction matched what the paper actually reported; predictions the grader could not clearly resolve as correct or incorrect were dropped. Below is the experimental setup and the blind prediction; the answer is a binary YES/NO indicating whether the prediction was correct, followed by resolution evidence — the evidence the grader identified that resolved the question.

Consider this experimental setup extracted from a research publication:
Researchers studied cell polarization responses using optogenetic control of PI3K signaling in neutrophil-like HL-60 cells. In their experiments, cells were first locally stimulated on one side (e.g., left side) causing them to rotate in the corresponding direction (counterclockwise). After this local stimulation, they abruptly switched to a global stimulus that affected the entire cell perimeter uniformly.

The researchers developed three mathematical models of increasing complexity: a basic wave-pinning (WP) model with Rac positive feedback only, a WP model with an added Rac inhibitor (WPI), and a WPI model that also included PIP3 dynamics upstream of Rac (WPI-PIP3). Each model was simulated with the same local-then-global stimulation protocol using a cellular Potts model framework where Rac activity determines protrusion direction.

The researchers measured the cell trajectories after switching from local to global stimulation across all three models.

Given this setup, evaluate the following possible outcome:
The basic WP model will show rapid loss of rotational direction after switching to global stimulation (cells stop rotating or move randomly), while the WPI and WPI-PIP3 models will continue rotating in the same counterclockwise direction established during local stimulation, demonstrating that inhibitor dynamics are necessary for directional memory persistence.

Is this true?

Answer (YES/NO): NO